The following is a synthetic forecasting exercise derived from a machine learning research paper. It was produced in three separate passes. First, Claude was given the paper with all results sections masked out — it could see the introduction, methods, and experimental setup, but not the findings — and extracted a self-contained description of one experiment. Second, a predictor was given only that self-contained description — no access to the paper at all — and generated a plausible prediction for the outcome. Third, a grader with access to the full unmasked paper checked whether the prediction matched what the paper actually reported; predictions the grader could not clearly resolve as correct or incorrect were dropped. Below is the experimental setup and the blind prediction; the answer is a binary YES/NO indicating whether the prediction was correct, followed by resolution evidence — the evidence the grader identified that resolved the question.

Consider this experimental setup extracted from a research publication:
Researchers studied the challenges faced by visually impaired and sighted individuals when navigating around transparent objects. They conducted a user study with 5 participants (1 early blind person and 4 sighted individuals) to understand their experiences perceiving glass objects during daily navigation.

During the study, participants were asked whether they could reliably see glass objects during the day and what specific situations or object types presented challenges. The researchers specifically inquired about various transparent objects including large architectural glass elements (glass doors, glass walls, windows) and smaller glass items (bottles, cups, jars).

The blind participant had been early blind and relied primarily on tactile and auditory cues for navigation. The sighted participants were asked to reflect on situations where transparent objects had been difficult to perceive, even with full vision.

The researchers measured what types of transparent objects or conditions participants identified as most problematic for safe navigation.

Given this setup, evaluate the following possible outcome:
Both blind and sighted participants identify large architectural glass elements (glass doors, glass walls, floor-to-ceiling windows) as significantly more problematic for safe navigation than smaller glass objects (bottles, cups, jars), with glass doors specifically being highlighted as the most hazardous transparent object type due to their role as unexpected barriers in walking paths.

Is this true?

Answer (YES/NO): NO